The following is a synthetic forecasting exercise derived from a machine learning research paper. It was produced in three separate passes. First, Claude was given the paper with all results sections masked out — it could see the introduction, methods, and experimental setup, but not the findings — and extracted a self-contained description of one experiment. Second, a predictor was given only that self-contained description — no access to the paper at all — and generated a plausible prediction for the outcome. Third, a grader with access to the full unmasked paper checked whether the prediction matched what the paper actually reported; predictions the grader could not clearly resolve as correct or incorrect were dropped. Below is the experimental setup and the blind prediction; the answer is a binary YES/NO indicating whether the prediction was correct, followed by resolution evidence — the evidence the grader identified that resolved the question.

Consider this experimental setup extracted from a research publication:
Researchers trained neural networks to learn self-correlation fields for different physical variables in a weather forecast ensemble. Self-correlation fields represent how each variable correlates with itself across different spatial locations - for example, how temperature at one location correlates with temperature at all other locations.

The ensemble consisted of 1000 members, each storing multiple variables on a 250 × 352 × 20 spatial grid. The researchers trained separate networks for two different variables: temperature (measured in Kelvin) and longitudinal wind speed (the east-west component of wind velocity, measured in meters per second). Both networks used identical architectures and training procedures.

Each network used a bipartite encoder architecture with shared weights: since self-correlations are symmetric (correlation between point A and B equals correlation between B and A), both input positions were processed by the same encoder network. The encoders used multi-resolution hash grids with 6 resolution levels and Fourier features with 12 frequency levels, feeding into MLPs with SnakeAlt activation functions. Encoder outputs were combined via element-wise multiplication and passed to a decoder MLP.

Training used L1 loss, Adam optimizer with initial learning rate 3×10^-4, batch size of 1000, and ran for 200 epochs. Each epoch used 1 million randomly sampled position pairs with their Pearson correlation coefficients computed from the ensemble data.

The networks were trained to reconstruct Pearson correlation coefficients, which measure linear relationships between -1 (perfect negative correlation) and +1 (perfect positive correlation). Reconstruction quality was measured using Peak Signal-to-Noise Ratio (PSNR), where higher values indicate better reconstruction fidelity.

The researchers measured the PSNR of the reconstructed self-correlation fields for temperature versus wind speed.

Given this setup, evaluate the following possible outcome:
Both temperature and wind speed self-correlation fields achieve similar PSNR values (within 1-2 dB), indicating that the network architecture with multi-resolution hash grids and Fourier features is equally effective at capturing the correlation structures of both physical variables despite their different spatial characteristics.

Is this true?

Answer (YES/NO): YES